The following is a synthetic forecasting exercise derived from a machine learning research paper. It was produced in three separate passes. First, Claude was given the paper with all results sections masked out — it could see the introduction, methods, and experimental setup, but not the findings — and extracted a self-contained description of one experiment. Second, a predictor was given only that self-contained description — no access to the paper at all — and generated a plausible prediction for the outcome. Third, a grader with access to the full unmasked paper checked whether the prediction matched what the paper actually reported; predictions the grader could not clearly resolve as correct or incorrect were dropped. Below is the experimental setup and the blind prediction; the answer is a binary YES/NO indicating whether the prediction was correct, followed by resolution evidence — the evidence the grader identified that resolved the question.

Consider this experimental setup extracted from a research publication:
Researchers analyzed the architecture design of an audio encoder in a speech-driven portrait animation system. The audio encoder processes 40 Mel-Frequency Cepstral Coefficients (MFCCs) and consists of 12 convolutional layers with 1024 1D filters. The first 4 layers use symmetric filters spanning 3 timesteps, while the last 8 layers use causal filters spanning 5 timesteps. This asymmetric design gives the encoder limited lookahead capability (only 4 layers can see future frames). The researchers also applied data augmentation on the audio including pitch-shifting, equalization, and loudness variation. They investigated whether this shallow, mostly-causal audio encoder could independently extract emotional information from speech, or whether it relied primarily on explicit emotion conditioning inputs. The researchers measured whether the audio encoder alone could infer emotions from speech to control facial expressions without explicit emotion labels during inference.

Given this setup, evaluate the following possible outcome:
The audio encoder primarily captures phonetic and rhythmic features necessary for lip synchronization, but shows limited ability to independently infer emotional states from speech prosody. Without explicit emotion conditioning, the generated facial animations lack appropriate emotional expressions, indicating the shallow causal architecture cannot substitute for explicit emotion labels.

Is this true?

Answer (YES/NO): YES